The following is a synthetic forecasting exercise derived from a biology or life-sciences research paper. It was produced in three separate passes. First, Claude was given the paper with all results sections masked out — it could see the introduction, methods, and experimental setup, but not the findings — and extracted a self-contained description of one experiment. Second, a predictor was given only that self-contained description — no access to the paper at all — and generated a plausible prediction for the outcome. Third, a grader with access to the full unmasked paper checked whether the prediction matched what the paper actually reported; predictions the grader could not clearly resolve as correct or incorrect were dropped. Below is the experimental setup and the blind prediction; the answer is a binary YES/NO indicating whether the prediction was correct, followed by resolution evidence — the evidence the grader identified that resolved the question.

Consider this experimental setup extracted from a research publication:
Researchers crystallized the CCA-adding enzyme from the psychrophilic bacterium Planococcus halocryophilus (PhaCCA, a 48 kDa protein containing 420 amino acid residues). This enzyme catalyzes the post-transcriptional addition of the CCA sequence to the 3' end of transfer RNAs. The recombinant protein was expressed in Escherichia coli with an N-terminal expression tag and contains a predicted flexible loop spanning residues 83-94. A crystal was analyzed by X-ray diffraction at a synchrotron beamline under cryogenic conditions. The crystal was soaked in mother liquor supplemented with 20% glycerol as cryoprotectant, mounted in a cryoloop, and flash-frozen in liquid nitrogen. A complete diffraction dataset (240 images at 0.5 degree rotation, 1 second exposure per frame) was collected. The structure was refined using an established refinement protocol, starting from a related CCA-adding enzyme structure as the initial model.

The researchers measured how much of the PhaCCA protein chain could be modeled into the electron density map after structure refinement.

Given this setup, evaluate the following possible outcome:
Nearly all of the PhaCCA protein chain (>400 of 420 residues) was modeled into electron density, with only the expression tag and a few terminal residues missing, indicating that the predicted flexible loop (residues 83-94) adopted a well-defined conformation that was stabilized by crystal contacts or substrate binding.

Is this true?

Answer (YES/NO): NO